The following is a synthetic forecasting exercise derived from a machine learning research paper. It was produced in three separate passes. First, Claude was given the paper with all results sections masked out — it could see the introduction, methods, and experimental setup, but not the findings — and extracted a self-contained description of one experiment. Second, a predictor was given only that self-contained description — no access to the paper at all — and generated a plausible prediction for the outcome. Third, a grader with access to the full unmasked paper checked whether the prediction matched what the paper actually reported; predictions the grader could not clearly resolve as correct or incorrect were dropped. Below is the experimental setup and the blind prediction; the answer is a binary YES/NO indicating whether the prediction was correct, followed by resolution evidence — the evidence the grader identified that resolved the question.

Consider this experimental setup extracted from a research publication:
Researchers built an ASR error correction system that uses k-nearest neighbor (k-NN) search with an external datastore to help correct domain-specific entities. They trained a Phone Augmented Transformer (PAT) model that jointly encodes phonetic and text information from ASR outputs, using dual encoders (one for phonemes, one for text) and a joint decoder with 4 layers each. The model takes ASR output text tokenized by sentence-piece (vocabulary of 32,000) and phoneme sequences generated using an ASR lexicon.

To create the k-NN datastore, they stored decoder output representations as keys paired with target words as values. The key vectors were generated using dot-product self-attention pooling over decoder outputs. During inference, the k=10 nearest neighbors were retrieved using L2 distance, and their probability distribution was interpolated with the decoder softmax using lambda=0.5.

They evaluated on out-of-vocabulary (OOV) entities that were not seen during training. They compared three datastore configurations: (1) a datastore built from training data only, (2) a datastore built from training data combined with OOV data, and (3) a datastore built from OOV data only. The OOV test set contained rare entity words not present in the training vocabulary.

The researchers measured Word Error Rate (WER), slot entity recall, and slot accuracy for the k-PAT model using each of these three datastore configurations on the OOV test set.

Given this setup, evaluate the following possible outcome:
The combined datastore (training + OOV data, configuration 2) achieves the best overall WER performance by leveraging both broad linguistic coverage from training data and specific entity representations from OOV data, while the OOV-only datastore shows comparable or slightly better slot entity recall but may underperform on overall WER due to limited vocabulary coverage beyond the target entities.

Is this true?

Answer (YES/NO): NO